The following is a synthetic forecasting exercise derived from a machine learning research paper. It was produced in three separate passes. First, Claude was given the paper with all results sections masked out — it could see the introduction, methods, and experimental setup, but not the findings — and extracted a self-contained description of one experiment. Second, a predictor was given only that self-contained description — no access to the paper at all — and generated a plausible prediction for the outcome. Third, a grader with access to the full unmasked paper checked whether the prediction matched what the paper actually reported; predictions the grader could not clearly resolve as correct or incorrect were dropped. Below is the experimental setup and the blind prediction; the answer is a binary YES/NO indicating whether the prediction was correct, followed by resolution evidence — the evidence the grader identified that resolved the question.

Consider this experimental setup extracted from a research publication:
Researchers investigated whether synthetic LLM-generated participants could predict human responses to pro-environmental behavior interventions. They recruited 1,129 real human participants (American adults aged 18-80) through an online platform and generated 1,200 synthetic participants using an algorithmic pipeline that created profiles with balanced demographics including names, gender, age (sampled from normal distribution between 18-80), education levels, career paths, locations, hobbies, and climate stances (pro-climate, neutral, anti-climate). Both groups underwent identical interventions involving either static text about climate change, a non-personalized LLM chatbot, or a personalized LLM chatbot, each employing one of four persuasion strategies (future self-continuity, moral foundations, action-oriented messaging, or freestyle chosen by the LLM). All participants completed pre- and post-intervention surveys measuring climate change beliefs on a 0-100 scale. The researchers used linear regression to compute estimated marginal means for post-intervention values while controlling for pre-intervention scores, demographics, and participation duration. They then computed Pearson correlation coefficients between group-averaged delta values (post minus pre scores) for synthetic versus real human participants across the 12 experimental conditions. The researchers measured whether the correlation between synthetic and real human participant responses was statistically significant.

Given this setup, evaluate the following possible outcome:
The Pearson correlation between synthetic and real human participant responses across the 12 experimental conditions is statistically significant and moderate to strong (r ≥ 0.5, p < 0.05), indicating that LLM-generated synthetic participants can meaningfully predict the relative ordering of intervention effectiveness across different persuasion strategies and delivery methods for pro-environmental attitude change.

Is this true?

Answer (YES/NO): NO